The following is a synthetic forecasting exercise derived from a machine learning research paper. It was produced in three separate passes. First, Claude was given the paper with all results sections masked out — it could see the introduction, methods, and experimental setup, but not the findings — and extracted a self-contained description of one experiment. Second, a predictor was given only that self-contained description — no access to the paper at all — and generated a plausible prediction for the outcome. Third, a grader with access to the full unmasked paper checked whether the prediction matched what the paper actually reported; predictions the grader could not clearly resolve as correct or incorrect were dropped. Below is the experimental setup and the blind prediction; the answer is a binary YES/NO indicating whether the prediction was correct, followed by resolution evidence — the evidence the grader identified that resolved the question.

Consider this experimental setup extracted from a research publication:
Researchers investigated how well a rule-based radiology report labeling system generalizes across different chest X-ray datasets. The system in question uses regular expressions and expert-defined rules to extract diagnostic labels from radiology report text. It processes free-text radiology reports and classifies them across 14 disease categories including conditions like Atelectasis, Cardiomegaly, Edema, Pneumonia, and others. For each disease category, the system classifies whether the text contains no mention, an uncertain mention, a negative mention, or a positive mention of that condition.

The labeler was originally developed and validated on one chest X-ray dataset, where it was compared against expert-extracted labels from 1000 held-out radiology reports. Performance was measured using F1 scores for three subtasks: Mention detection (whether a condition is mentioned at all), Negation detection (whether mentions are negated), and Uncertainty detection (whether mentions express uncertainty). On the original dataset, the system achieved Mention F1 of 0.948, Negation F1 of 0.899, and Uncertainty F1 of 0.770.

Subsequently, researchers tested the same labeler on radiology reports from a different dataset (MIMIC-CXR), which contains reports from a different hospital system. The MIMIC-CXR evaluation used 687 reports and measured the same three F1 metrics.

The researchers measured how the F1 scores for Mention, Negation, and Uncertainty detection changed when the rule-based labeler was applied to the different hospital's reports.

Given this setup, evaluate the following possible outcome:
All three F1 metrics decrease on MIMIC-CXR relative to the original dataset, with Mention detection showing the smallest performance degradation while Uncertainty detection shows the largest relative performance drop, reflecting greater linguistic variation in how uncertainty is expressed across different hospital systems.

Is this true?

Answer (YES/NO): YES